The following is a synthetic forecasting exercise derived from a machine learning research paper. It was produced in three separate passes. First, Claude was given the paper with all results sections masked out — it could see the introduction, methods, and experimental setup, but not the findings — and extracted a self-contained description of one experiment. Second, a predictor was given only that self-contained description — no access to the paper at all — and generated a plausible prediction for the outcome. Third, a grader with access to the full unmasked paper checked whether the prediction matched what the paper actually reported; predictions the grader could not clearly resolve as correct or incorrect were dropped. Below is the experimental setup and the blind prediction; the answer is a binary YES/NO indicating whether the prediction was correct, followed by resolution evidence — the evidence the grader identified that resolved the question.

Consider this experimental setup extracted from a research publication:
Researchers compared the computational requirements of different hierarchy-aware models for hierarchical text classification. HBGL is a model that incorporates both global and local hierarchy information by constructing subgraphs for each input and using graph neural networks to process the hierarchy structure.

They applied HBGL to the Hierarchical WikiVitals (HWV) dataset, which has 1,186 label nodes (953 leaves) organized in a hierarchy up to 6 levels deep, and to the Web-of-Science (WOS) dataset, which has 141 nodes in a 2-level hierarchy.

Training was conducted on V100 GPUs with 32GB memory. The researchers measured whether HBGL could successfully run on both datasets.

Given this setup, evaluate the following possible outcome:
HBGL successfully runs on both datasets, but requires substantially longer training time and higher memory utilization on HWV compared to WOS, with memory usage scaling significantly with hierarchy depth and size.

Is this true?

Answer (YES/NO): NO